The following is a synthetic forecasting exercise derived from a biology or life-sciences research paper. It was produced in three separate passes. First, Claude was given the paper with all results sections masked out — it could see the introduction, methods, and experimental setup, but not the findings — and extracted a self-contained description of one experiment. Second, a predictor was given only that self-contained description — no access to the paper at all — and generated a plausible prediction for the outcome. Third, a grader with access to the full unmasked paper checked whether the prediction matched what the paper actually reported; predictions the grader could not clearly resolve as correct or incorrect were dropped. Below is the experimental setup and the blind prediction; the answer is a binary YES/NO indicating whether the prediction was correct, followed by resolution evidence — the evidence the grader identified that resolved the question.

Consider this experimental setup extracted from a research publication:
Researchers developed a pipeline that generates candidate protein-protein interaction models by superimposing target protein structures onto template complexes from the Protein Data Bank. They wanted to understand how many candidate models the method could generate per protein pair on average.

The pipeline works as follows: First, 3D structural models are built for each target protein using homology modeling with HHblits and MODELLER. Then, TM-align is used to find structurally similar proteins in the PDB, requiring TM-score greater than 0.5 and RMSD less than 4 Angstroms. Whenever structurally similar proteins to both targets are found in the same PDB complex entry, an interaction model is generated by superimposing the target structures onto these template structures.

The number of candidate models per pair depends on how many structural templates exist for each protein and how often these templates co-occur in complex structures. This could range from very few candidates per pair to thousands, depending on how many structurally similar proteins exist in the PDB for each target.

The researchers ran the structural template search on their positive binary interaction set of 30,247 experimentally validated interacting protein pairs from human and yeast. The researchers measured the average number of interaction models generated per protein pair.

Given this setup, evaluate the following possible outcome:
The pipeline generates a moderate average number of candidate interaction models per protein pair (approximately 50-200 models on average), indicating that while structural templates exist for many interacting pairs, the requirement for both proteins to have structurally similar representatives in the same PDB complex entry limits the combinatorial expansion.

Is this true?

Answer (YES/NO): NO